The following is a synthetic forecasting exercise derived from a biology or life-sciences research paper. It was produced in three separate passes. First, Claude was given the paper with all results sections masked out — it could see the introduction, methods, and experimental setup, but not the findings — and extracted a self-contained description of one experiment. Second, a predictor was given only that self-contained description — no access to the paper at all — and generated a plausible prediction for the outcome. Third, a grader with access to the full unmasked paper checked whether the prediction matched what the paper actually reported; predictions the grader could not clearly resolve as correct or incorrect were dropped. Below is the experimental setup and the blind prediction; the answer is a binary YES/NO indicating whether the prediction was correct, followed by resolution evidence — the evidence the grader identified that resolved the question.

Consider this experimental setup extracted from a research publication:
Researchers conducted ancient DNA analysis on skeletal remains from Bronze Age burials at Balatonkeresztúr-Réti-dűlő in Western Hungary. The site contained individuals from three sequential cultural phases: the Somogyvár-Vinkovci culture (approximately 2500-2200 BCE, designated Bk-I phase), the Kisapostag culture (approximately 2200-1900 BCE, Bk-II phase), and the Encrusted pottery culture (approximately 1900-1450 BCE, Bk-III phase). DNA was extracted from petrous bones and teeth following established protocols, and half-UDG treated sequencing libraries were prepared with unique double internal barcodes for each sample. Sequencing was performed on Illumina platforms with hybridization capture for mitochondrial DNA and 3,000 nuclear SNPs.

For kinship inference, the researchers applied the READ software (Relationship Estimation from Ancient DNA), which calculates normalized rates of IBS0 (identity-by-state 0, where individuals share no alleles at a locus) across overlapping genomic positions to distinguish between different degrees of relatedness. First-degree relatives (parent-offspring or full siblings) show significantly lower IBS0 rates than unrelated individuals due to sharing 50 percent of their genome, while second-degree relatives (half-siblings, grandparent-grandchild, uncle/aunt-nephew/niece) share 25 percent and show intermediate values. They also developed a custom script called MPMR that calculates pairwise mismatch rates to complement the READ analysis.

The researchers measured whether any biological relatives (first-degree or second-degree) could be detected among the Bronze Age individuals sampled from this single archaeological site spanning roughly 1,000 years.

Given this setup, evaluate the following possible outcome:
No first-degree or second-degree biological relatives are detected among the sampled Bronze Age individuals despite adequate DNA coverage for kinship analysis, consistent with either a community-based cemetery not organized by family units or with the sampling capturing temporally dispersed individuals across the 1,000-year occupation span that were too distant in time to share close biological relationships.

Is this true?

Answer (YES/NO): NO